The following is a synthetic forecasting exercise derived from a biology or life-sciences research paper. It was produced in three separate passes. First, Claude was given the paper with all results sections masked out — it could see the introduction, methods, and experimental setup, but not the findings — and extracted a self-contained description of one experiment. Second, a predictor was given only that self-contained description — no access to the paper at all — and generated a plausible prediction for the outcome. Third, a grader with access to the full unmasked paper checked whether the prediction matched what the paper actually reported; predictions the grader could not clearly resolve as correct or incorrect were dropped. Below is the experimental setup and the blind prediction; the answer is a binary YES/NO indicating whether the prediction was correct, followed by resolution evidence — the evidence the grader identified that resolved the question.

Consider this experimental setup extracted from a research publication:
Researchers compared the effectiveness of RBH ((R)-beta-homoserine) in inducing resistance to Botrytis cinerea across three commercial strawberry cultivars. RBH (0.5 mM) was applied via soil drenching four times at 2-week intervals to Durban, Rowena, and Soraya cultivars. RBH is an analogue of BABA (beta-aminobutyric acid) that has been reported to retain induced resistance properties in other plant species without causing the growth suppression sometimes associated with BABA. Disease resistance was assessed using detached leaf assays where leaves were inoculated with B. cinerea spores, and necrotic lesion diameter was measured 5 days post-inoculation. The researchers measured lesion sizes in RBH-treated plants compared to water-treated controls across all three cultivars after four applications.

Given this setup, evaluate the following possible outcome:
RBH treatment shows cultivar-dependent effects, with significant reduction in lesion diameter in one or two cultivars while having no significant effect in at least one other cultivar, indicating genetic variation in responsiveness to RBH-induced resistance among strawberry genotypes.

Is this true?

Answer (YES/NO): YES